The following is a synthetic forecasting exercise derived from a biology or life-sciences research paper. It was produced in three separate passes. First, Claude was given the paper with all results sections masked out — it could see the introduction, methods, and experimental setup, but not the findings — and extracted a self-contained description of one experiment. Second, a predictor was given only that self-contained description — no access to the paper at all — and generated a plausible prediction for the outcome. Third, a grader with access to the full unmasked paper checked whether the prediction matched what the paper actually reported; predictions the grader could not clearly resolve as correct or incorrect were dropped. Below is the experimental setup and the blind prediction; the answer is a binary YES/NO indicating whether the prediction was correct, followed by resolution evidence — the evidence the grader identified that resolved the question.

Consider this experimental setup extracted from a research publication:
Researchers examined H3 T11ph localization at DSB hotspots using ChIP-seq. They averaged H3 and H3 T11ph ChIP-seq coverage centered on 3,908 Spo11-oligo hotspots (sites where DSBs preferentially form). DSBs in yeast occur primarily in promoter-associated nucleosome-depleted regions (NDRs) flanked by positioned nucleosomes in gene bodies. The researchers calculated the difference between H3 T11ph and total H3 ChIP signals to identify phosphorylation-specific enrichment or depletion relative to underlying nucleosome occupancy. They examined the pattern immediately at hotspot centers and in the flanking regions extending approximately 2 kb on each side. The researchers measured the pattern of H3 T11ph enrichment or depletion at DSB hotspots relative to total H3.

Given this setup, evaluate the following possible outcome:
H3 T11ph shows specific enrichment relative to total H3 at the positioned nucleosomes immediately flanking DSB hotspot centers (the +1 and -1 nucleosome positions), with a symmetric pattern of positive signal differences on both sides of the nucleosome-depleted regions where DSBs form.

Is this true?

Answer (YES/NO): YES